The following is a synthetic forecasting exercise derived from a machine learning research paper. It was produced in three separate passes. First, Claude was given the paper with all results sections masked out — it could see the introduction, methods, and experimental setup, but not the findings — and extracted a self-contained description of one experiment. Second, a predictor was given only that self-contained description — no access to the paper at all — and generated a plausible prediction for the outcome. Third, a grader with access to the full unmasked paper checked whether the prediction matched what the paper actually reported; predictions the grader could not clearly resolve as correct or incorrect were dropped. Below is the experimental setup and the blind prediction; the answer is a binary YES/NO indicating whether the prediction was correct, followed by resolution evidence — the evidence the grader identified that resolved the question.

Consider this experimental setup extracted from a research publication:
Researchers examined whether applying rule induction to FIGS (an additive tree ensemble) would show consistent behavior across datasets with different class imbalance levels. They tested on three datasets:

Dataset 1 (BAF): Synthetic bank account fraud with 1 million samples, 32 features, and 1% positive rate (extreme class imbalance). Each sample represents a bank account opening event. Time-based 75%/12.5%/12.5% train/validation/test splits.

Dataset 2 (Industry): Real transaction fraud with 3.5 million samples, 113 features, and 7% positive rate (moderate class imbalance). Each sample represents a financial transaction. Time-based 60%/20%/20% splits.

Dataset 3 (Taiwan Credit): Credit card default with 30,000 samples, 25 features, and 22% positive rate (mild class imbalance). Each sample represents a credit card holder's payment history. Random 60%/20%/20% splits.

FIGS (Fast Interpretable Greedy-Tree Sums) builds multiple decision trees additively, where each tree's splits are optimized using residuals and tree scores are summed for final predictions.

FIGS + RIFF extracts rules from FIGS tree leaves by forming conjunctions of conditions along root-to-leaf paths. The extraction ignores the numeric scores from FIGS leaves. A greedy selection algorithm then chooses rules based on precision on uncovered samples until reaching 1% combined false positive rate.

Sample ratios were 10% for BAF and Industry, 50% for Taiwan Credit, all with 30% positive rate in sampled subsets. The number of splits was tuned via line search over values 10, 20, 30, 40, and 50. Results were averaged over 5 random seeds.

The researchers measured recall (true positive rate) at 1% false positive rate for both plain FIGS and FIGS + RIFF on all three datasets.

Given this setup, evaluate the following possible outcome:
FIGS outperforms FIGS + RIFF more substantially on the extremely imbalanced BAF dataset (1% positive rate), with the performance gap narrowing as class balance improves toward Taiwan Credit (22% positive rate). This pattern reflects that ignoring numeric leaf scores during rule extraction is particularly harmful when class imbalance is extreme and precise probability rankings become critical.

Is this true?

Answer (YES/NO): NO